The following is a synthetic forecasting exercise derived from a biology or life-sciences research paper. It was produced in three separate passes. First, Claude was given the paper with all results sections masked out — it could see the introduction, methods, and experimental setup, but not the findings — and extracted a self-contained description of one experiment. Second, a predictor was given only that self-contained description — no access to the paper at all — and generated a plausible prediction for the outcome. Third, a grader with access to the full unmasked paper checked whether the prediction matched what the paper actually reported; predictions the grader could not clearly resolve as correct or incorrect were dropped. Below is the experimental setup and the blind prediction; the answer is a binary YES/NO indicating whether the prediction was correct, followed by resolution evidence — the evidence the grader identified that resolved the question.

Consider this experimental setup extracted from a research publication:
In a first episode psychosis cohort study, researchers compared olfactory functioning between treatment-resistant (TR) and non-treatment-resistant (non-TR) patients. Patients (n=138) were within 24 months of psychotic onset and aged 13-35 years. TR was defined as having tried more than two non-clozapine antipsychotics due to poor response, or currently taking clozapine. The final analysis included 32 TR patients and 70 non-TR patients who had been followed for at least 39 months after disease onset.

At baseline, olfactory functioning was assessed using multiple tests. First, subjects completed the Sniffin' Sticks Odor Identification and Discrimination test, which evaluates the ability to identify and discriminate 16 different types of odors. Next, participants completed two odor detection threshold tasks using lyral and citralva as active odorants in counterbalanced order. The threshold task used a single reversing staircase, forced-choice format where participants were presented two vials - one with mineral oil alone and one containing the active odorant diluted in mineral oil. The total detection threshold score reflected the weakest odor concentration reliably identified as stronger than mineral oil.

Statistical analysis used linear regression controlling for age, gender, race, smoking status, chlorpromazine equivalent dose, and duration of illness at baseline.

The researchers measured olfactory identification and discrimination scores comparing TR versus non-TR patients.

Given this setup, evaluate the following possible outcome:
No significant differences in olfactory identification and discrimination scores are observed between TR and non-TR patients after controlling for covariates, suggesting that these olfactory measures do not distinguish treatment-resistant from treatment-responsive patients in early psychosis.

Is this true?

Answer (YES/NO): YES